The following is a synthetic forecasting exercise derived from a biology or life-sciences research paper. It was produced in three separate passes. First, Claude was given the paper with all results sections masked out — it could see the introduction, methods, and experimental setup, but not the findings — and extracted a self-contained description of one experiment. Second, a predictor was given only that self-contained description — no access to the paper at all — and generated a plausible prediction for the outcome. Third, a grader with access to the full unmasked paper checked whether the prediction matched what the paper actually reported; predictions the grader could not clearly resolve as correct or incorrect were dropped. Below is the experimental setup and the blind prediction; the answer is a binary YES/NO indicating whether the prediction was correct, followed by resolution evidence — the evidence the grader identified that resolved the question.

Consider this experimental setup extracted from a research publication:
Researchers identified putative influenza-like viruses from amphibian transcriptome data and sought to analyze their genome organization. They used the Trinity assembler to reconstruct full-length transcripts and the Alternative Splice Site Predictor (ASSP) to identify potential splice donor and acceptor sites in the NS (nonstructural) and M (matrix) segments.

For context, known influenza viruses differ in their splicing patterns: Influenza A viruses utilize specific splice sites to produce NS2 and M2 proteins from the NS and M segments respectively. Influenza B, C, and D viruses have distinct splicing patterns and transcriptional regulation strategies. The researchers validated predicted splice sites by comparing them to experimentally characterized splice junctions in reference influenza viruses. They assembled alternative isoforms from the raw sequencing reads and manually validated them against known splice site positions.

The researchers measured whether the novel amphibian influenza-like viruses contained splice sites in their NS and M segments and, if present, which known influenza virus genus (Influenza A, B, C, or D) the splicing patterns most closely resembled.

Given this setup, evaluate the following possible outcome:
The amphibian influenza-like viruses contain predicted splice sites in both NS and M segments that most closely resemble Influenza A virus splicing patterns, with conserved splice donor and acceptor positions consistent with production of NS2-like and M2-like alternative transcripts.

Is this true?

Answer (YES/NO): NO